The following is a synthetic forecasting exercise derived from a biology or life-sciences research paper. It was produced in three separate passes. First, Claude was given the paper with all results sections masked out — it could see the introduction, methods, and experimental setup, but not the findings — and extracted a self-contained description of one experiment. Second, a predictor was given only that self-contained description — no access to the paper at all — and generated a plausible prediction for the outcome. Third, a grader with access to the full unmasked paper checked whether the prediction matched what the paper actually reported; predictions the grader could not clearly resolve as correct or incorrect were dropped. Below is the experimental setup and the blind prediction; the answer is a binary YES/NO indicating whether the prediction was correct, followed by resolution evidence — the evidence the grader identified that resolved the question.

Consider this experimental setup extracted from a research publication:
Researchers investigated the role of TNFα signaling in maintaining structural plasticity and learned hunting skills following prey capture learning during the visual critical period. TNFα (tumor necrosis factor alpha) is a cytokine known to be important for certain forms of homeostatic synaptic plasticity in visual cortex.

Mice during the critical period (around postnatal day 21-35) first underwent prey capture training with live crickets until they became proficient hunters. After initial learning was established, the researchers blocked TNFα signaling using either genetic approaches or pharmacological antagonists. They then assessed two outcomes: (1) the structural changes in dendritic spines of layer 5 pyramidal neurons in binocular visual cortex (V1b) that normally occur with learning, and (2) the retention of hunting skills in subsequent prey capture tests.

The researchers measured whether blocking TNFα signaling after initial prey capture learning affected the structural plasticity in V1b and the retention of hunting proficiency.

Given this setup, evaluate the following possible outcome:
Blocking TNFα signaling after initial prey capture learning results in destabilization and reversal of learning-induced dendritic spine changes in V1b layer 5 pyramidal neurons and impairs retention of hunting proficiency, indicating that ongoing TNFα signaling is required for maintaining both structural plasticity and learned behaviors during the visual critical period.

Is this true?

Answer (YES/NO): NO